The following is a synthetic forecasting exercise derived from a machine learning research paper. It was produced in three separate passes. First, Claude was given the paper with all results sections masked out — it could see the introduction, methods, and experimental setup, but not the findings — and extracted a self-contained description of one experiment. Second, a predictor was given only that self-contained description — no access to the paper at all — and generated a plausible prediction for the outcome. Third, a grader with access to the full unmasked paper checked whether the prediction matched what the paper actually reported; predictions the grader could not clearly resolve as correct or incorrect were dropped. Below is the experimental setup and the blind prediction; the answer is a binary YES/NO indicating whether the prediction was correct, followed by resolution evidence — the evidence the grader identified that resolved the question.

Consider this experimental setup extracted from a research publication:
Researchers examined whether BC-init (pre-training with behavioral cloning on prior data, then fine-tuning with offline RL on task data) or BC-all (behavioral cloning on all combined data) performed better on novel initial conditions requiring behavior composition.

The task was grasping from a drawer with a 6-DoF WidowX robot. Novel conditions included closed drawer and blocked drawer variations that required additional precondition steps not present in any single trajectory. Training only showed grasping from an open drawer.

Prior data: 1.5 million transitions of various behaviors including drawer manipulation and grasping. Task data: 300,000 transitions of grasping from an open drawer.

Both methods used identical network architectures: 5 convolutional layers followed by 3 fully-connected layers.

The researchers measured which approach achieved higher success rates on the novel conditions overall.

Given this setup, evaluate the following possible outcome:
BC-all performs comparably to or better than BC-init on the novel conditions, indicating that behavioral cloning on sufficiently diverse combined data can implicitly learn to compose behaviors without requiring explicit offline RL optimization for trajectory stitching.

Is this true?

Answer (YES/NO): NO